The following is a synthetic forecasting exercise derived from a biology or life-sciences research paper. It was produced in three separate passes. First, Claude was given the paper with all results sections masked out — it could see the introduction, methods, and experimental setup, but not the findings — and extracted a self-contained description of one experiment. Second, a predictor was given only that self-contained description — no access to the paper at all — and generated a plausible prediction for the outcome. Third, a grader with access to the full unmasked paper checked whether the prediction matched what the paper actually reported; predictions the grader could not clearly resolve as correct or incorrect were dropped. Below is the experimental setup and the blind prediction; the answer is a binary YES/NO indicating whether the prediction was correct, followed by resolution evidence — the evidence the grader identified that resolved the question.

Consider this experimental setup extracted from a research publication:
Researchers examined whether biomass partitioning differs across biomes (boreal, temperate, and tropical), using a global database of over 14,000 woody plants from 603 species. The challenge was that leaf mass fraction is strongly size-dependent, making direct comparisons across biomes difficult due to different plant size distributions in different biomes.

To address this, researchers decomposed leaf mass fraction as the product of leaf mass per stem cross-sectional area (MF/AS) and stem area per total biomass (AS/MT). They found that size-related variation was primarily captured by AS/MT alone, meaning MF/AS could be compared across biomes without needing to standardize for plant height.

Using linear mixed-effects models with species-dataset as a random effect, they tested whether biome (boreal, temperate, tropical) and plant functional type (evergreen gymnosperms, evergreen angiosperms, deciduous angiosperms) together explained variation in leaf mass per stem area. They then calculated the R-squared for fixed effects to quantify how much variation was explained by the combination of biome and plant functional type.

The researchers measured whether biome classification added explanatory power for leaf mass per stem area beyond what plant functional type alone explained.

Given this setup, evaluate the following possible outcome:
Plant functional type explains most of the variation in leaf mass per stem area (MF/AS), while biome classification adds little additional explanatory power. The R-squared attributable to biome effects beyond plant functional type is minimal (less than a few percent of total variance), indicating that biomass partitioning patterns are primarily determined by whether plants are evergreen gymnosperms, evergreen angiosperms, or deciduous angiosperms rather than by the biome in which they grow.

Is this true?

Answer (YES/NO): YES